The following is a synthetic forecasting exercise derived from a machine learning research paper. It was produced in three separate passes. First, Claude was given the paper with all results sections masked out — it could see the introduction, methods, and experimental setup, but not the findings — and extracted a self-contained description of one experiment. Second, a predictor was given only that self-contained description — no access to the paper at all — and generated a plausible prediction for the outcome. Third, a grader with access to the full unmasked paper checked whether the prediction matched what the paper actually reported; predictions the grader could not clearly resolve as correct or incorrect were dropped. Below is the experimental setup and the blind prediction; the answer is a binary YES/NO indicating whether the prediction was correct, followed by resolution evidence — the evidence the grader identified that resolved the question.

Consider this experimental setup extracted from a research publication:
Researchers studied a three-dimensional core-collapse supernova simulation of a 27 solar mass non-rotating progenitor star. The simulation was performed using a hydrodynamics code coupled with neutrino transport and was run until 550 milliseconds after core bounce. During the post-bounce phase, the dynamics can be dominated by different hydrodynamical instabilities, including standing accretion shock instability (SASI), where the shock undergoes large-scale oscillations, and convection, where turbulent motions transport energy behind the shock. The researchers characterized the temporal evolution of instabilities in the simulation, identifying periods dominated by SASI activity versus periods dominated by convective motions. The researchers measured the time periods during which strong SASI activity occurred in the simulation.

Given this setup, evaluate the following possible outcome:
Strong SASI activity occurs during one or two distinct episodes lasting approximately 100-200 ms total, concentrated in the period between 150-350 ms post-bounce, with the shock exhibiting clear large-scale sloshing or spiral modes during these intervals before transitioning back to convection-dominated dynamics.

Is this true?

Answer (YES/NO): NO